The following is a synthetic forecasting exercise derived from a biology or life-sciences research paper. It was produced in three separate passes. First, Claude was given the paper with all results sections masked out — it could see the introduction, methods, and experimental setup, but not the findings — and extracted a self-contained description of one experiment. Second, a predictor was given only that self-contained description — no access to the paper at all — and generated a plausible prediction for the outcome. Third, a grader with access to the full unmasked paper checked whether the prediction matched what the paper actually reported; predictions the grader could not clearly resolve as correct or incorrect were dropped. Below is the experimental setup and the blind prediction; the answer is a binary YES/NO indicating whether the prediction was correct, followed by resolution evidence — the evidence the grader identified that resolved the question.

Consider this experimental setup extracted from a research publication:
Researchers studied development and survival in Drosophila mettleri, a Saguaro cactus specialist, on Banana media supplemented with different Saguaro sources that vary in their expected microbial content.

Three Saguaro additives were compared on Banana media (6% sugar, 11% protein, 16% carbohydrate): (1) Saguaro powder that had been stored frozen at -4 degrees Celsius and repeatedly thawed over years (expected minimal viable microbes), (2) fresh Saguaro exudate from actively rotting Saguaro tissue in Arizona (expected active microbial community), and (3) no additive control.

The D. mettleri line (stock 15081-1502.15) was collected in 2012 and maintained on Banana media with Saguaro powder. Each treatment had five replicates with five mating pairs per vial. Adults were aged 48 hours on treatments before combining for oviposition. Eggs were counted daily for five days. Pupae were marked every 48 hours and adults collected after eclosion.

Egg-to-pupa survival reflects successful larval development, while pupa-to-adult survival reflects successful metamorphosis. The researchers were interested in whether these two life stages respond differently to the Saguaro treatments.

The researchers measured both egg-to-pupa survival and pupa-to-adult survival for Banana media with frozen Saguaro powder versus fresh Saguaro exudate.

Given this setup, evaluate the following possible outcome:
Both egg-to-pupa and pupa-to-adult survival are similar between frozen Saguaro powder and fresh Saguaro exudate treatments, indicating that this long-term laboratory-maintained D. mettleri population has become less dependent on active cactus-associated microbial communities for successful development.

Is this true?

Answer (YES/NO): NO